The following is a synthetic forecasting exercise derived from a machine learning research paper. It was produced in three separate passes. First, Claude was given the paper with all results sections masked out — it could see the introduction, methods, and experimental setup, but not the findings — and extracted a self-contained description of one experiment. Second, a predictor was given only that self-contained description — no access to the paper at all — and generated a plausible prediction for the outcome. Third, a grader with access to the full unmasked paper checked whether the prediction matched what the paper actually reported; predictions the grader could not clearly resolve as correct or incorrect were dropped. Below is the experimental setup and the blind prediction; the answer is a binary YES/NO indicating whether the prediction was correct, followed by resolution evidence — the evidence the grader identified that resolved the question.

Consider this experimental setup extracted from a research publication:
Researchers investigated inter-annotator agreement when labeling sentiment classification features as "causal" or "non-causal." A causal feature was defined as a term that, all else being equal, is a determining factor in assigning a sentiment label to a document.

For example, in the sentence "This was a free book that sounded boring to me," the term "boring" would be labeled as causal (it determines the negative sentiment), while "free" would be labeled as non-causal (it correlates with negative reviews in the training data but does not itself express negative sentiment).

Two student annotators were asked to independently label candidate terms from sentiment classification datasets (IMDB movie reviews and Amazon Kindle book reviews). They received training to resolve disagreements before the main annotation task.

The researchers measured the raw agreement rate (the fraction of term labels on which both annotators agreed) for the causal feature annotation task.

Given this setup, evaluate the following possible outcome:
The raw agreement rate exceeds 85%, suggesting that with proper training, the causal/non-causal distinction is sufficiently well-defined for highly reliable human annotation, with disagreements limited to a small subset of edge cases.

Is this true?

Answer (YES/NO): YES